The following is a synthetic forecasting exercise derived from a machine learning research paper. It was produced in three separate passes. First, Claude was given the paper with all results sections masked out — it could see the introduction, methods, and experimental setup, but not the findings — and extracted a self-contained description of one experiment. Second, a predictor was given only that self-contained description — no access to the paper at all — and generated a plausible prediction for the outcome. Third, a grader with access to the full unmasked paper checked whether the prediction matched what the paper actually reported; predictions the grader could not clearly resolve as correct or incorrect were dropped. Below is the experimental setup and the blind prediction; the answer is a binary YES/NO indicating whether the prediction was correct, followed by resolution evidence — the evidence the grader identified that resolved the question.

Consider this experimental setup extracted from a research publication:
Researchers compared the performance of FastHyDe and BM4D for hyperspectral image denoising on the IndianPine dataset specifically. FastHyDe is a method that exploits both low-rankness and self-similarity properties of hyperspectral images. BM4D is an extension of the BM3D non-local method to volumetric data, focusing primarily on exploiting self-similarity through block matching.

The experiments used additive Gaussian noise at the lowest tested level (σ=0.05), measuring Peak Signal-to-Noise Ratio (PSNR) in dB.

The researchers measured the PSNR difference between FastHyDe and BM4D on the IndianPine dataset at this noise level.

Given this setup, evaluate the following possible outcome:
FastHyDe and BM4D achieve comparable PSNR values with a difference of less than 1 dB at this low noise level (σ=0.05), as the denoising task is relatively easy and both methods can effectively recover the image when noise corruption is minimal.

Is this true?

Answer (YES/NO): YES